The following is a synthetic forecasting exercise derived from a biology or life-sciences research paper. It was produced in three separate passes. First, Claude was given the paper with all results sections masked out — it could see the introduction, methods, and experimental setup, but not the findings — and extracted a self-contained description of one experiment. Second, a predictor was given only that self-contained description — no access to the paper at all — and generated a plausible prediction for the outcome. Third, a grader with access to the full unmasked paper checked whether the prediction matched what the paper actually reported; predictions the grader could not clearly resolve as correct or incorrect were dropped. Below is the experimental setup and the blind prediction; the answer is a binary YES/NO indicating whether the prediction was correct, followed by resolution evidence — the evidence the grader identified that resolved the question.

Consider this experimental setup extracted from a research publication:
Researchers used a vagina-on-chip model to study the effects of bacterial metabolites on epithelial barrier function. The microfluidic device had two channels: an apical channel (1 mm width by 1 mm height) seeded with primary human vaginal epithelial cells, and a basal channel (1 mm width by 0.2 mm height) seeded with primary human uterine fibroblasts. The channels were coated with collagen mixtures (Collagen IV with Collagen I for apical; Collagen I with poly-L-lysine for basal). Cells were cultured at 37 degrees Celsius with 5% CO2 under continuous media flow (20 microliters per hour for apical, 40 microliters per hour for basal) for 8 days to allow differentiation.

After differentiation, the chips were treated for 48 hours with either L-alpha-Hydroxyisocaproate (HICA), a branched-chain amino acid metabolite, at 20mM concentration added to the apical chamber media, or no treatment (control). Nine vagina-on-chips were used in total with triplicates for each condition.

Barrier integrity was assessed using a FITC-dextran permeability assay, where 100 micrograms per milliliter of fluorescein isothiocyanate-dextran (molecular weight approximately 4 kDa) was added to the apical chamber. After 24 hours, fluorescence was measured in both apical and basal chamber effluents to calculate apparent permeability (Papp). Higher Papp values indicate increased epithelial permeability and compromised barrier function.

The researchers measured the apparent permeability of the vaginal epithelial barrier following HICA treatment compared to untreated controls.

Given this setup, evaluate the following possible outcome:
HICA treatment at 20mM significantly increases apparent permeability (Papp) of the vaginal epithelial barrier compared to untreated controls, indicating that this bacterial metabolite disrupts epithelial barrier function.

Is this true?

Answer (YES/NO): NO